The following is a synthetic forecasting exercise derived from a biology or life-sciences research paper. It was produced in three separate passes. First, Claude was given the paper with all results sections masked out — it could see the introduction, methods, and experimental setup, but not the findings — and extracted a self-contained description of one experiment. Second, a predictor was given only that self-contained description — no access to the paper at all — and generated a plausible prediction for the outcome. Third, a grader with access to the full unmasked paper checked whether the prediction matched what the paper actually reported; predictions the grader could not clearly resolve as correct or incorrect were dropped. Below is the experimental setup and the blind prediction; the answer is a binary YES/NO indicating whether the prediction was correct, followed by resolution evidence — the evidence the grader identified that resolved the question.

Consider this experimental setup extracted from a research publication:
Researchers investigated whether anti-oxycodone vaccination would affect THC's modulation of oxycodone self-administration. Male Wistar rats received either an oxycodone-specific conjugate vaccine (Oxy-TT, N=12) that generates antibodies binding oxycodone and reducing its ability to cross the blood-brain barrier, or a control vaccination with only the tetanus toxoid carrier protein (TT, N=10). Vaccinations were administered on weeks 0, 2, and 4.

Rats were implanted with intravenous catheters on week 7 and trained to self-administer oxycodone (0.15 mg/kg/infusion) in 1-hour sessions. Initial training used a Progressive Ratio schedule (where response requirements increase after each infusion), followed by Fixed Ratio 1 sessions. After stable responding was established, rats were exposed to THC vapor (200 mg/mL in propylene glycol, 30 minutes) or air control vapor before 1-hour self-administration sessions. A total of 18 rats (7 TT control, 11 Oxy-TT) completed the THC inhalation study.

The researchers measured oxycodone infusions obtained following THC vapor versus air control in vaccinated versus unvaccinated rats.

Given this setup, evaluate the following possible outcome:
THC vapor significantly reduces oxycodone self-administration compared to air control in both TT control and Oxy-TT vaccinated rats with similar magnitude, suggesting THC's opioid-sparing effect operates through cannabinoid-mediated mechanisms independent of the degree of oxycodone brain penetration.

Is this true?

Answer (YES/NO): YES